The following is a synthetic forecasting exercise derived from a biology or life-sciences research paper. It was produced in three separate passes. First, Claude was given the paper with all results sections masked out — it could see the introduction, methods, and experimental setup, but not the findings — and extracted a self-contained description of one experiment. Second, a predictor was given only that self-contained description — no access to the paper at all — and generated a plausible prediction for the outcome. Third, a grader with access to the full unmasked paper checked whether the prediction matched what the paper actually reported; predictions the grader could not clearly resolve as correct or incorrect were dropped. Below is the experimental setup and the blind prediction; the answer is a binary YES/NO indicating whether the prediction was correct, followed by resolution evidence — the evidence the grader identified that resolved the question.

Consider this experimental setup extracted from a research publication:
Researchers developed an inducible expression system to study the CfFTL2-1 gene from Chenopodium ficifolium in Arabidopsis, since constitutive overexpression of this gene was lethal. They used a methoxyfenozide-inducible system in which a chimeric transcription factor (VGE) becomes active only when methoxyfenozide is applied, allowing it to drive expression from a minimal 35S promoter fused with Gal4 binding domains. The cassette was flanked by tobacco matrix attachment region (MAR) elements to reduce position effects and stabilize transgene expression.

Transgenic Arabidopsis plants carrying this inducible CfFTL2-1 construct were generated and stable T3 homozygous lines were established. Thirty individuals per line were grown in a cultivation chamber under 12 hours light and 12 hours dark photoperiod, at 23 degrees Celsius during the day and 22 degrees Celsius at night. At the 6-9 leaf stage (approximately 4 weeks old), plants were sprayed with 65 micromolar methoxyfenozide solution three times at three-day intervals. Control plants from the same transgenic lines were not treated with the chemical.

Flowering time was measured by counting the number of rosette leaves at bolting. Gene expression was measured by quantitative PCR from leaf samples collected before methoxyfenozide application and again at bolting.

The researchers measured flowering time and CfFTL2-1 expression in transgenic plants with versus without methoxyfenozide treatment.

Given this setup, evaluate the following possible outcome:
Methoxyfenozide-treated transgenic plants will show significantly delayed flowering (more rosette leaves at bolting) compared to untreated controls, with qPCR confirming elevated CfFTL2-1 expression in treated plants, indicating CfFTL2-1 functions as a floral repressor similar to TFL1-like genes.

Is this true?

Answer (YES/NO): NO